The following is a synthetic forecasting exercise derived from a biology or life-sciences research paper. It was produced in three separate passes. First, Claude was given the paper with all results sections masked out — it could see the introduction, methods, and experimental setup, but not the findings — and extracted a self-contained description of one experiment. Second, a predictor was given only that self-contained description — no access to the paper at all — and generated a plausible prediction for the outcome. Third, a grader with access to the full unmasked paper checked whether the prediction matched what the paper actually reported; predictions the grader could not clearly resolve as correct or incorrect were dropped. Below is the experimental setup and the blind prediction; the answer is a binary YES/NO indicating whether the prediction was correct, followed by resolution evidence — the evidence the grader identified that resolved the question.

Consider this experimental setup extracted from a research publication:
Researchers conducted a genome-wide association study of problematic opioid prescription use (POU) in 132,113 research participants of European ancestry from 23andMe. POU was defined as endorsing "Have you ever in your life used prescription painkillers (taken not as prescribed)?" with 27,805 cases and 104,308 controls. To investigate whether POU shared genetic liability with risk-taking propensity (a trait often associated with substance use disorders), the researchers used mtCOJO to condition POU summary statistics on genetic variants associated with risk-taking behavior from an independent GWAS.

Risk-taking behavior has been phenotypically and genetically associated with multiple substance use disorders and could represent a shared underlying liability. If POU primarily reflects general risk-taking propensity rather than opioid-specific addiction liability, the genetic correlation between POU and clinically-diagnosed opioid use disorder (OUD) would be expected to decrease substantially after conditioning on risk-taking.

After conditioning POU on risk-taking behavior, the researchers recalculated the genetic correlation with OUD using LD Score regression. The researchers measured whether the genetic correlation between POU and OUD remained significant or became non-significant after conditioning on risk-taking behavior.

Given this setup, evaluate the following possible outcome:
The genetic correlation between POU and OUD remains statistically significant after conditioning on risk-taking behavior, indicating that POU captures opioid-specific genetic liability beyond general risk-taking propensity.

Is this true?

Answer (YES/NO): YES